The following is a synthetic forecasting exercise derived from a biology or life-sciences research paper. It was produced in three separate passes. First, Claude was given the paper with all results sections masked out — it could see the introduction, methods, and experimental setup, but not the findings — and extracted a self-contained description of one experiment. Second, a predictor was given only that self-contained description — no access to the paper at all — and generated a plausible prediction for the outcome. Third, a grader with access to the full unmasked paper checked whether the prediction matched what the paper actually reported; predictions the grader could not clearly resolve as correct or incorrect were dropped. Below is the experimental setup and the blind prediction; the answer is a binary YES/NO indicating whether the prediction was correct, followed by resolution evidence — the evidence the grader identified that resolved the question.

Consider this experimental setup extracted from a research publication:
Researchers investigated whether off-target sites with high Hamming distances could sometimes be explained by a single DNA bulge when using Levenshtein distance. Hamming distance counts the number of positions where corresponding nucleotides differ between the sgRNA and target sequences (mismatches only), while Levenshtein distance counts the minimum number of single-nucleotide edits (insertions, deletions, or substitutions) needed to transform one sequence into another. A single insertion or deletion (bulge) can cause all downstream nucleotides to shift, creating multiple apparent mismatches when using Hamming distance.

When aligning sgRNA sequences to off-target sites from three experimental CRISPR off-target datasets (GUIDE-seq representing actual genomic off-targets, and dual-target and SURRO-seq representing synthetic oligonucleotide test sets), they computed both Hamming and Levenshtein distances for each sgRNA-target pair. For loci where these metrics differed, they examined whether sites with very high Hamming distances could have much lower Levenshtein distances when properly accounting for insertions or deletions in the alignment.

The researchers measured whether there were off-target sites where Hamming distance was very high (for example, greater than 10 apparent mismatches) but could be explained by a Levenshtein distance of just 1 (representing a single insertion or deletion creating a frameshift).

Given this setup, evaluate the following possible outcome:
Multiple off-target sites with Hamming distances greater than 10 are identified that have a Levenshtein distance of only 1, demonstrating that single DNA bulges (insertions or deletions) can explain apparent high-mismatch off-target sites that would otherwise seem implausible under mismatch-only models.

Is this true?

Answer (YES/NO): YES